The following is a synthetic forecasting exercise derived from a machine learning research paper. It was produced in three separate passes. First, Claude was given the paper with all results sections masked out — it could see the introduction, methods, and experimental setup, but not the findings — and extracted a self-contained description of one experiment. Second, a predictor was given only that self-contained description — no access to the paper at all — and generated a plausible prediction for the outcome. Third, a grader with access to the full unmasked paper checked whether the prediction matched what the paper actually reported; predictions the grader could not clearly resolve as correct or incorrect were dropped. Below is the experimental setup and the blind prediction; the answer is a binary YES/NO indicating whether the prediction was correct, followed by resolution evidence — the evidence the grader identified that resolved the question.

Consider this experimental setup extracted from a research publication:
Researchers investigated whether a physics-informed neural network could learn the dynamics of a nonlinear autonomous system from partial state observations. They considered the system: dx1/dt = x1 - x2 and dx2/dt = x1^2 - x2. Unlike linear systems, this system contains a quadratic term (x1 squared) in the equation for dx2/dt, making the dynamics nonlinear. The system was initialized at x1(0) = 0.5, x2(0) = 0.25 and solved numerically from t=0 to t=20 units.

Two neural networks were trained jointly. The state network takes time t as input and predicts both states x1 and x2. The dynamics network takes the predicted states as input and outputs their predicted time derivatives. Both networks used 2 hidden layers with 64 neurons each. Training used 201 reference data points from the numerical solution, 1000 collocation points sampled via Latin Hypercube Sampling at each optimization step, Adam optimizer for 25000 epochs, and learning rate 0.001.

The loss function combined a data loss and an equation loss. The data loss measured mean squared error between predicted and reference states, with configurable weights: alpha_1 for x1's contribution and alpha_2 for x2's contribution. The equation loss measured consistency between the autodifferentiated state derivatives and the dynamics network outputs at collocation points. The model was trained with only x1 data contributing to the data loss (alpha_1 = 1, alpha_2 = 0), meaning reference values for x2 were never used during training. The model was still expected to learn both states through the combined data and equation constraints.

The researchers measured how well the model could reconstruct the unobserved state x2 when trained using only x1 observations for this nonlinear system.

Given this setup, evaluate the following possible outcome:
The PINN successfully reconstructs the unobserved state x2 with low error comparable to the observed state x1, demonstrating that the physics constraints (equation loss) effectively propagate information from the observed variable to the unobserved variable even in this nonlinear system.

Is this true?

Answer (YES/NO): NO